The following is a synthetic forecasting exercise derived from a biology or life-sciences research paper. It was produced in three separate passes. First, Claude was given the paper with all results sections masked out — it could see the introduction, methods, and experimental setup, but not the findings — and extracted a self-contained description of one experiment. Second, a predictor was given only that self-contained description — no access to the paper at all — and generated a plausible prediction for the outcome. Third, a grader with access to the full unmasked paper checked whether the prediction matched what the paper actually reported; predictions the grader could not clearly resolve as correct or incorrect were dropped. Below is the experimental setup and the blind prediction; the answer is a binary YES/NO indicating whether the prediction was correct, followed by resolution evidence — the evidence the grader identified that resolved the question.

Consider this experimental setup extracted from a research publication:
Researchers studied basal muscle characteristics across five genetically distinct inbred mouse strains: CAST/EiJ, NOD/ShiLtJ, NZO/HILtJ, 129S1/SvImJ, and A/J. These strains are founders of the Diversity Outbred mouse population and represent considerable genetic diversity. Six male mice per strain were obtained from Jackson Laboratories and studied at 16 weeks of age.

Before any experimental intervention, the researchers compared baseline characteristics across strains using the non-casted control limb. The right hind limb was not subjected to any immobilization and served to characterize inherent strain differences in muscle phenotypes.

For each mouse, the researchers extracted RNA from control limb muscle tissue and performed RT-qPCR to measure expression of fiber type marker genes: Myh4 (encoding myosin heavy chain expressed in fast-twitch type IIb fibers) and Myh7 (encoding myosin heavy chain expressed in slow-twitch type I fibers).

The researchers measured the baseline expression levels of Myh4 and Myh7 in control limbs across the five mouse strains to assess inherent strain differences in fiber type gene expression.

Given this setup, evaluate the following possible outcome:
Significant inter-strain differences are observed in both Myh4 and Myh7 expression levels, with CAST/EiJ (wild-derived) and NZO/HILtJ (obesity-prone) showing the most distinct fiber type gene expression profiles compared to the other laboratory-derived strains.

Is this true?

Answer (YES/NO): NO